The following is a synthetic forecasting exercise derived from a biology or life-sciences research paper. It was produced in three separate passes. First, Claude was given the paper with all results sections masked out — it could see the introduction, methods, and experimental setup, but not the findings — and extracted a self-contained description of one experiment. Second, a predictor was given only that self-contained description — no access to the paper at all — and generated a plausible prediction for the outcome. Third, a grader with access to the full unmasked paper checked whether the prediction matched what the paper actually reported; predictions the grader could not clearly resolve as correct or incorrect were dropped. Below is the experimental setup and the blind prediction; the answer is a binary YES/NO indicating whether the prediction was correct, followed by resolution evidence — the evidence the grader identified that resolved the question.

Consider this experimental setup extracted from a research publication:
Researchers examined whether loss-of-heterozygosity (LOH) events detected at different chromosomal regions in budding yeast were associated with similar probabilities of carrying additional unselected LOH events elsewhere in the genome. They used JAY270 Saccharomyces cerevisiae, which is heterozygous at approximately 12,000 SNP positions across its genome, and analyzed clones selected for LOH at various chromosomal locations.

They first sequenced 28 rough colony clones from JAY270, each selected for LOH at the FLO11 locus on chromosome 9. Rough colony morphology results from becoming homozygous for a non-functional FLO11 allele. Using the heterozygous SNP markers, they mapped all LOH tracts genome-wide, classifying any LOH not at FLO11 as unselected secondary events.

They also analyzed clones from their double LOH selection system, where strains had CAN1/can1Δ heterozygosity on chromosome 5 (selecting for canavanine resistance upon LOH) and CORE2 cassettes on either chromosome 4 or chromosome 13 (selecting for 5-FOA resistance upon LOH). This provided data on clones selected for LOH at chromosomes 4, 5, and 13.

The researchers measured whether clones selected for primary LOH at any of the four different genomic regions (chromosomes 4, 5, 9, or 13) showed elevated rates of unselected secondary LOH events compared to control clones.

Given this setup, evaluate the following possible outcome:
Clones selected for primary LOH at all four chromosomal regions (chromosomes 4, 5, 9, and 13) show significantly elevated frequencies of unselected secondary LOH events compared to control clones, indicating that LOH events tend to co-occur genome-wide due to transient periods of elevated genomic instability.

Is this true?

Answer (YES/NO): NO